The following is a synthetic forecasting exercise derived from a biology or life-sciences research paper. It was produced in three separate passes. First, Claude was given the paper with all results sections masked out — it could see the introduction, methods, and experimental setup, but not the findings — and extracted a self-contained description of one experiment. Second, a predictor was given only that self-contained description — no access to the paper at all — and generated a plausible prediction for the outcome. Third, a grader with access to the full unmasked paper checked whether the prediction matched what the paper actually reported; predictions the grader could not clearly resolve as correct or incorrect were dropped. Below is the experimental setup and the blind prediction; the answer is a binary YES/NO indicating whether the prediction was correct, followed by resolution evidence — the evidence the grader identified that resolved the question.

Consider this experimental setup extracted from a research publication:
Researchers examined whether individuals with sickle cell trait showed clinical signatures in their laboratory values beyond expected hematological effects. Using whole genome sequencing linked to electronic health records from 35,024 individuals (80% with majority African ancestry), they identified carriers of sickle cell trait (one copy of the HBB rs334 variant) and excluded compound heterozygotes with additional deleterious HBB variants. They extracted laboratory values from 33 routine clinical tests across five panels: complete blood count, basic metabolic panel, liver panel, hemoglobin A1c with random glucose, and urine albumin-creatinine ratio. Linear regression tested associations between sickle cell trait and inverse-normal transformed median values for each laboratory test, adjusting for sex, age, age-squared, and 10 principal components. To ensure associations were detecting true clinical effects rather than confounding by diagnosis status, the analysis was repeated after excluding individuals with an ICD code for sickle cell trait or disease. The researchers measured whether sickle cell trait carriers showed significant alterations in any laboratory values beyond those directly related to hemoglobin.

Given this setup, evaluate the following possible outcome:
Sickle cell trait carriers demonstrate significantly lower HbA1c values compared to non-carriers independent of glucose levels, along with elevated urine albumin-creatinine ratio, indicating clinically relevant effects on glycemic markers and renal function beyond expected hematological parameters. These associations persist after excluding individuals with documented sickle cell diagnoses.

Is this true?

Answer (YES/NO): NO